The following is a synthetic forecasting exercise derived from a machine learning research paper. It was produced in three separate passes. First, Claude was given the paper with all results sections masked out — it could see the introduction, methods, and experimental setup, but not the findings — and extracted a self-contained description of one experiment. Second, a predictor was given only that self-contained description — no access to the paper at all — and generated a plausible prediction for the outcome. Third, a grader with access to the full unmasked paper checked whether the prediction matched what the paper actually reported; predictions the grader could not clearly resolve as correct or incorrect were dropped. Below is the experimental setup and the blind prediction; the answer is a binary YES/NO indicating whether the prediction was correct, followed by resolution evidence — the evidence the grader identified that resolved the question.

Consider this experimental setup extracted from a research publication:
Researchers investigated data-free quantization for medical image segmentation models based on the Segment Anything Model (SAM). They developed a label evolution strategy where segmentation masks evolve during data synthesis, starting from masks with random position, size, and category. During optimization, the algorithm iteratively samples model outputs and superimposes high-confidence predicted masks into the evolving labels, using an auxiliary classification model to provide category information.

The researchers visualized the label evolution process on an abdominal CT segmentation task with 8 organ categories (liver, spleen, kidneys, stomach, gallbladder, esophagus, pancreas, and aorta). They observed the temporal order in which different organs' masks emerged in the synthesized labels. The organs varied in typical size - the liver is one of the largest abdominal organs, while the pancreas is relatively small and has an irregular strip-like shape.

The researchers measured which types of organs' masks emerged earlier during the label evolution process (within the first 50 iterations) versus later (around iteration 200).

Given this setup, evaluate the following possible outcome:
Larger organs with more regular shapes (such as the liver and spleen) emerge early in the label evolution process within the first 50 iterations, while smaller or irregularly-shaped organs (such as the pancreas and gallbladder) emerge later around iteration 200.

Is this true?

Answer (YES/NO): YES